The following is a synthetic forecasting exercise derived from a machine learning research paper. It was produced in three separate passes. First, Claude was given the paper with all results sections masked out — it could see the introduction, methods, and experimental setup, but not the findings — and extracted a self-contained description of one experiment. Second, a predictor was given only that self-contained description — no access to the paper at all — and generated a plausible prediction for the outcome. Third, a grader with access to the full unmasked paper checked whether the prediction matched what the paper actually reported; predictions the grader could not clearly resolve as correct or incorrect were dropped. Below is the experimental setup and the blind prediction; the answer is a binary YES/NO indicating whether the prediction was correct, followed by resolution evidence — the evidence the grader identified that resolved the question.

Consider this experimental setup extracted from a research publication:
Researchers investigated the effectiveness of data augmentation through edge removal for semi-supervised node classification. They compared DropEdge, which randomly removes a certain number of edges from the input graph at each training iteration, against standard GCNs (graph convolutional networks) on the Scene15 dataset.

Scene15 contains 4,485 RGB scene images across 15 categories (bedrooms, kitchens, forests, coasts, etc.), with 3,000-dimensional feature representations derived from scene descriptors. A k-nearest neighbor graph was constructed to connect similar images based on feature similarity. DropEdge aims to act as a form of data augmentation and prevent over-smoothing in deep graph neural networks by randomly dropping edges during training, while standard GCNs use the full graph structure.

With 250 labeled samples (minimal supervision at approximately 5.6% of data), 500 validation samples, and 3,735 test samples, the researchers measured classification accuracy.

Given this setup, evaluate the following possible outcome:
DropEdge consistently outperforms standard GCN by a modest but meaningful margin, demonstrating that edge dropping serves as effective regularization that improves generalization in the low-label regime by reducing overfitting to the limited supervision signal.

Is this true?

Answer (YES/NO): NO